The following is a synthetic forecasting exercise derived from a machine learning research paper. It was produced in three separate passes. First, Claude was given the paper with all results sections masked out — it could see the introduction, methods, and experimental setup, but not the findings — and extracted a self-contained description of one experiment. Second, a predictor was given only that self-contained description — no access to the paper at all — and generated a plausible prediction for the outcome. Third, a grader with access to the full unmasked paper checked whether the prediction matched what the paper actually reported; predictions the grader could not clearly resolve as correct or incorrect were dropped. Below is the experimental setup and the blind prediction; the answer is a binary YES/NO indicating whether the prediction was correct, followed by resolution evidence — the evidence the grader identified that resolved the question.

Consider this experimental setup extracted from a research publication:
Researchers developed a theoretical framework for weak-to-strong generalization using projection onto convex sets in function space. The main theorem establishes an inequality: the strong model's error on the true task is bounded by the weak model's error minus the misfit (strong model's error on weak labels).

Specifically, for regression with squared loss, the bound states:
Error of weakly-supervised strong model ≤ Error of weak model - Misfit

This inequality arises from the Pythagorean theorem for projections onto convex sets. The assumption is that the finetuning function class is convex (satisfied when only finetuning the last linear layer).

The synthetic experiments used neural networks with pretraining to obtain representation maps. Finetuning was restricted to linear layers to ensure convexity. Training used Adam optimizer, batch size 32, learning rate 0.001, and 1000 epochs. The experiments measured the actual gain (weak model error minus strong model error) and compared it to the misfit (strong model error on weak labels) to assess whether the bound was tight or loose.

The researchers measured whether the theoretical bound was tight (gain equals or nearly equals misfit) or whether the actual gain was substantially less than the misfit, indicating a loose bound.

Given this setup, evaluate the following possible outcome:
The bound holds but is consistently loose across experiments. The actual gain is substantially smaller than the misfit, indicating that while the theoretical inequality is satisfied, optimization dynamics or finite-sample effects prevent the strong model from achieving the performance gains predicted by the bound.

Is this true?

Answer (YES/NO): NO